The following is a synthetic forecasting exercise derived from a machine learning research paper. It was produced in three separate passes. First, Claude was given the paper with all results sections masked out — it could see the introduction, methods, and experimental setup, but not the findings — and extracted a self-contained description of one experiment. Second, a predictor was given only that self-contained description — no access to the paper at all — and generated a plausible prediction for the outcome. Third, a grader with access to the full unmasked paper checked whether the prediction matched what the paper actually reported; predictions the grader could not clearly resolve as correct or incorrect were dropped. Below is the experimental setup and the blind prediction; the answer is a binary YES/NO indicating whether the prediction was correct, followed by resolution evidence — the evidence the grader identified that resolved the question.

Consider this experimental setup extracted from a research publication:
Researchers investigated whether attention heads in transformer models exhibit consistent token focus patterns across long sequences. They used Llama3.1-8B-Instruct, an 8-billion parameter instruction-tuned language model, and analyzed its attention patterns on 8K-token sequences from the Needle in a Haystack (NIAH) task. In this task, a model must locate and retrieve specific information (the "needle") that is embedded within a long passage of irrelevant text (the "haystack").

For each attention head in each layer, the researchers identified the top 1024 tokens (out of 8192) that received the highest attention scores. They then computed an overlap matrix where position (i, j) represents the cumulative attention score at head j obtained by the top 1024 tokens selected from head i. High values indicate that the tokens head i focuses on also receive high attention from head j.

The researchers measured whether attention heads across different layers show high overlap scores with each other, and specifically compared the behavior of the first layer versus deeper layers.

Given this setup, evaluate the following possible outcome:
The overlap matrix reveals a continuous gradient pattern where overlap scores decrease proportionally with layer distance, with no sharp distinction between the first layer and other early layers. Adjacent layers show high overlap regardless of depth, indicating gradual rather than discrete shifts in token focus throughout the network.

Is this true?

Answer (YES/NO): NO